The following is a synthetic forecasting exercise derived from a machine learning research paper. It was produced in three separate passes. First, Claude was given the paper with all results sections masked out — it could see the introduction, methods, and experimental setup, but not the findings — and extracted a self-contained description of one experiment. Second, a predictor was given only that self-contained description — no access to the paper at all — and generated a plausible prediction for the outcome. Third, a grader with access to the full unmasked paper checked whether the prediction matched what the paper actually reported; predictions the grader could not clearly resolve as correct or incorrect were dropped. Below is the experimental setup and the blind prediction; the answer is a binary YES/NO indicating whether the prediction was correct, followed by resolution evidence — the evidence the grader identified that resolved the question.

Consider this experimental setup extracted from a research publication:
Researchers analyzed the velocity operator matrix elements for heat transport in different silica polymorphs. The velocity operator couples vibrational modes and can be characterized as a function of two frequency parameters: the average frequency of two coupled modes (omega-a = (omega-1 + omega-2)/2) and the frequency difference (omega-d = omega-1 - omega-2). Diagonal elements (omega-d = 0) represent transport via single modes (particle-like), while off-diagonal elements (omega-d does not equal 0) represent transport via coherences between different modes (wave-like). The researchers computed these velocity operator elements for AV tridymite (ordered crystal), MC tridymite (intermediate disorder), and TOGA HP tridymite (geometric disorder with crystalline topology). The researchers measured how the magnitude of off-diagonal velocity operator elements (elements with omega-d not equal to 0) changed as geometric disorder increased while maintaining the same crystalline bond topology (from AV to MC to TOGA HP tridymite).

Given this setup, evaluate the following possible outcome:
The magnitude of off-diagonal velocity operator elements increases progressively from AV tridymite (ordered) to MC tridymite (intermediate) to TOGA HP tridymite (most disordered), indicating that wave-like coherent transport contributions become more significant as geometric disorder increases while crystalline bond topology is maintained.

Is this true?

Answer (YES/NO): YES